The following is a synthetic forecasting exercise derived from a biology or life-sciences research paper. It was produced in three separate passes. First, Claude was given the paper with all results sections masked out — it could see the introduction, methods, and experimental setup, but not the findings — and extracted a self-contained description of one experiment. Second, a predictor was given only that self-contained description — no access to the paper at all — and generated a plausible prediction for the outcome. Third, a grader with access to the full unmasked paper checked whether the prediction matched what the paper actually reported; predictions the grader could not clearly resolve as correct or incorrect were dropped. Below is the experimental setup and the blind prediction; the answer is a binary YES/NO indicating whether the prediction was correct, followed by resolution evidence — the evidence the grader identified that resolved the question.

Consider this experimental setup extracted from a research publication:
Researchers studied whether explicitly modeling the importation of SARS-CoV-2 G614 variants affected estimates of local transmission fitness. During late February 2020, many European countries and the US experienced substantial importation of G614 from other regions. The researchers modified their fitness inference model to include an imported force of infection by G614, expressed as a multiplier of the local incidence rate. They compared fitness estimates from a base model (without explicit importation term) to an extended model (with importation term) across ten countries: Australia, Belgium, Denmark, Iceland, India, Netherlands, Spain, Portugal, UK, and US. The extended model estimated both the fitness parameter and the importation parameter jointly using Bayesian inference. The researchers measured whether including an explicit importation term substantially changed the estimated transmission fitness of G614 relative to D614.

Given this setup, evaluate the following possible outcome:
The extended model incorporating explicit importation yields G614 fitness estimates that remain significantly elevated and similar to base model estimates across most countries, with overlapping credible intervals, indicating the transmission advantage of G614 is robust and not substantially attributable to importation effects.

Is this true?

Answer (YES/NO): YES